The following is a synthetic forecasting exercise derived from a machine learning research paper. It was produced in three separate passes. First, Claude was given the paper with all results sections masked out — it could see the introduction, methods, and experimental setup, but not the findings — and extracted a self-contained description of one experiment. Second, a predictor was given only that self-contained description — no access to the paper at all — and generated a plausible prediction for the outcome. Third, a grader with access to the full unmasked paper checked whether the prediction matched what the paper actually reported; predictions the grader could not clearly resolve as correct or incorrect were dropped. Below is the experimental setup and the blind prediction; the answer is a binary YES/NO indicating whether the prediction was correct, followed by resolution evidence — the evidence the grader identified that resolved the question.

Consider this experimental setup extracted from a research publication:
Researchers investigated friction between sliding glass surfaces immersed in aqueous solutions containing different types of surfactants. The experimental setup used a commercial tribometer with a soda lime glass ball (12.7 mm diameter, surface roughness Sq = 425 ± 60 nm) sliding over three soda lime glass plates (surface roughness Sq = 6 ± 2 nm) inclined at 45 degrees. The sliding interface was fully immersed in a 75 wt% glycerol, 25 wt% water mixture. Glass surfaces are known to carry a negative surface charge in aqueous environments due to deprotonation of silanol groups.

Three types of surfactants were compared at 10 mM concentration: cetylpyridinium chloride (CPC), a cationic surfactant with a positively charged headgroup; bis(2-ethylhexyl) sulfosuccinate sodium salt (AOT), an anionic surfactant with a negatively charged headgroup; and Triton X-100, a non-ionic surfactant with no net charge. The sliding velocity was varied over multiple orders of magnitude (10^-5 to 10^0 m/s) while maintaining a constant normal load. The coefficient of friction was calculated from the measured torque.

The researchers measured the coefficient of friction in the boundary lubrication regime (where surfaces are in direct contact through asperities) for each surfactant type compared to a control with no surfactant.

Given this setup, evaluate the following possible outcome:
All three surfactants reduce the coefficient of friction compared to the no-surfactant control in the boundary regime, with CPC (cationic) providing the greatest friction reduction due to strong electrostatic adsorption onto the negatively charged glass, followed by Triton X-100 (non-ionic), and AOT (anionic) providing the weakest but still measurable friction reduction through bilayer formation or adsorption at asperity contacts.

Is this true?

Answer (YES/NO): NO